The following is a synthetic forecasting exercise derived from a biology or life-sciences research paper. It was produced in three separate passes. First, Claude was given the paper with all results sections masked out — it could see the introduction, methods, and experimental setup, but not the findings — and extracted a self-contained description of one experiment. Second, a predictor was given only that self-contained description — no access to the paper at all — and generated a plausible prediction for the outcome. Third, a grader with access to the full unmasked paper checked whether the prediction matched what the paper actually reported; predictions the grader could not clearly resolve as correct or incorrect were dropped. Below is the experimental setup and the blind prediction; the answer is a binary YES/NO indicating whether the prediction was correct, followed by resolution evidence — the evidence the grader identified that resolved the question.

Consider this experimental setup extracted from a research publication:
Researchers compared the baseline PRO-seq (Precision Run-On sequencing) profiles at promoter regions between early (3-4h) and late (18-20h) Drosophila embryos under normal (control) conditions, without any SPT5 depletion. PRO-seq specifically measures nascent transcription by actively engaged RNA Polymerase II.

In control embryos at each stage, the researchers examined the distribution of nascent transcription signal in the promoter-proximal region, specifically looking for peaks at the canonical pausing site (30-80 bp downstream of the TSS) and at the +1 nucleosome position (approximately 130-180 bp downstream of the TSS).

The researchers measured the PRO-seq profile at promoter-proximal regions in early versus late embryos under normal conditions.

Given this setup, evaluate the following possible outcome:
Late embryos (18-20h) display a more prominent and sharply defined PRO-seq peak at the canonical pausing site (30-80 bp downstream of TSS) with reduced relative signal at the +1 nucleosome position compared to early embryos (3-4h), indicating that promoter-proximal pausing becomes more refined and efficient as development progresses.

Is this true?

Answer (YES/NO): NO